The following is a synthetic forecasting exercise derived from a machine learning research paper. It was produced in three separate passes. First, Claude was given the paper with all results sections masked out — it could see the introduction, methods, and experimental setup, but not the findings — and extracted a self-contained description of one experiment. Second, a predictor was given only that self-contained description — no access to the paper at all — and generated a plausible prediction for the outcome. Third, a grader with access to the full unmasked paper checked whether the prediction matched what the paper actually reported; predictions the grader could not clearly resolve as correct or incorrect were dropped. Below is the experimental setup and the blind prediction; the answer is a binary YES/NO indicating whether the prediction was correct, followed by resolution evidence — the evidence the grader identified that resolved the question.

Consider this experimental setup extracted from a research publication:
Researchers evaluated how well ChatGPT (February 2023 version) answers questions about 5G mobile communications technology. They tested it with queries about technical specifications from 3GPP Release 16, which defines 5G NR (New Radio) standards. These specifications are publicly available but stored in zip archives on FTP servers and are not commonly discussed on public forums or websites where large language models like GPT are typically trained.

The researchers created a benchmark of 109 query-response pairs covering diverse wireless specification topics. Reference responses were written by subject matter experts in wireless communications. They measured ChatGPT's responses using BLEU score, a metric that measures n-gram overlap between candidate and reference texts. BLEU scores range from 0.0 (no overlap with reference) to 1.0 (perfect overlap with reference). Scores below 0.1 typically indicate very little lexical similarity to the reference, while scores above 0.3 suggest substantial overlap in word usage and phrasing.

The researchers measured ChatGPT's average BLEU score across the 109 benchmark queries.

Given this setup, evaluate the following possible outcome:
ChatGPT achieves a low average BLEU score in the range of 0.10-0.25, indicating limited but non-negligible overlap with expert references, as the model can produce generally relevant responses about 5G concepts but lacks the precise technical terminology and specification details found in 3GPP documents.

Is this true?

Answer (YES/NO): NO